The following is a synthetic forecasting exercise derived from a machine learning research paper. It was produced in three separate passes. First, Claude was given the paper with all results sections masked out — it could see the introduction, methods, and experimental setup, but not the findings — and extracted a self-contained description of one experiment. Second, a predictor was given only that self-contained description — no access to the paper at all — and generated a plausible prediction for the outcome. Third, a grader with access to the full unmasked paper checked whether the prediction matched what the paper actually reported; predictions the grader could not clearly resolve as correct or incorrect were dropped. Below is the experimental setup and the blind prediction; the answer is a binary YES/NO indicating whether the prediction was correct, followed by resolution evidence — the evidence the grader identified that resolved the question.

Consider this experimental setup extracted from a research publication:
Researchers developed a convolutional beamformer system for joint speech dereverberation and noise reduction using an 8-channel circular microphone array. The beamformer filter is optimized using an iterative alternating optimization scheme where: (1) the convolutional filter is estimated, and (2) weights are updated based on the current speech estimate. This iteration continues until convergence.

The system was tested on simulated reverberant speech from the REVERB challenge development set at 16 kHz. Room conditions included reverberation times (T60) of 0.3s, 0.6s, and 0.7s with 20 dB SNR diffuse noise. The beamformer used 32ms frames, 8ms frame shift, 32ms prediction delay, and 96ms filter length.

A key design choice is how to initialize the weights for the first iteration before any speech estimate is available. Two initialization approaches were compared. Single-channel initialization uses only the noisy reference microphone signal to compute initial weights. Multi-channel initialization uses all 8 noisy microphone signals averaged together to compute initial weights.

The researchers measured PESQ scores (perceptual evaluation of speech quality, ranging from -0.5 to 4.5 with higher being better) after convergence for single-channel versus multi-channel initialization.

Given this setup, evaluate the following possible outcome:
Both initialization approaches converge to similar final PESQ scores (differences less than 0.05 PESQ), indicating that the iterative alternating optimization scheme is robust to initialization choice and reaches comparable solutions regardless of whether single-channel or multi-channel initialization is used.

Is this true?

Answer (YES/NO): NO